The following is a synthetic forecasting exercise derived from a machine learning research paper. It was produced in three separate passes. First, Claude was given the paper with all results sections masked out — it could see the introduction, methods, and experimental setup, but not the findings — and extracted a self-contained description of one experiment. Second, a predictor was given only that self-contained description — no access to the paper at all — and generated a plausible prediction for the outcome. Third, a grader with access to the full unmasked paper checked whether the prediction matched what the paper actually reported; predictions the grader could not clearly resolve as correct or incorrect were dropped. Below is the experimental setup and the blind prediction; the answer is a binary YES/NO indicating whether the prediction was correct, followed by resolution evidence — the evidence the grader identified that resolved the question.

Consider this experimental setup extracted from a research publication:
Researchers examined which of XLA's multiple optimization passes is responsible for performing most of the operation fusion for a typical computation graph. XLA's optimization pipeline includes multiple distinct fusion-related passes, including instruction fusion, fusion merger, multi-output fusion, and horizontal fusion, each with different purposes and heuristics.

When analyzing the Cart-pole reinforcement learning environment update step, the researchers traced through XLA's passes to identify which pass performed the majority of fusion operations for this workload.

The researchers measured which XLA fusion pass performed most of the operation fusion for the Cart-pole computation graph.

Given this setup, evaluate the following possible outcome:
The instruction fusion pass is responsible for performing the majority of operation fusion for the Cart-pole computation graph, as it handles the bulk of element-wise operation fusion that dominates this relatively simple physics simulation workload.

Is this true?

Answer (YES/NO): YES